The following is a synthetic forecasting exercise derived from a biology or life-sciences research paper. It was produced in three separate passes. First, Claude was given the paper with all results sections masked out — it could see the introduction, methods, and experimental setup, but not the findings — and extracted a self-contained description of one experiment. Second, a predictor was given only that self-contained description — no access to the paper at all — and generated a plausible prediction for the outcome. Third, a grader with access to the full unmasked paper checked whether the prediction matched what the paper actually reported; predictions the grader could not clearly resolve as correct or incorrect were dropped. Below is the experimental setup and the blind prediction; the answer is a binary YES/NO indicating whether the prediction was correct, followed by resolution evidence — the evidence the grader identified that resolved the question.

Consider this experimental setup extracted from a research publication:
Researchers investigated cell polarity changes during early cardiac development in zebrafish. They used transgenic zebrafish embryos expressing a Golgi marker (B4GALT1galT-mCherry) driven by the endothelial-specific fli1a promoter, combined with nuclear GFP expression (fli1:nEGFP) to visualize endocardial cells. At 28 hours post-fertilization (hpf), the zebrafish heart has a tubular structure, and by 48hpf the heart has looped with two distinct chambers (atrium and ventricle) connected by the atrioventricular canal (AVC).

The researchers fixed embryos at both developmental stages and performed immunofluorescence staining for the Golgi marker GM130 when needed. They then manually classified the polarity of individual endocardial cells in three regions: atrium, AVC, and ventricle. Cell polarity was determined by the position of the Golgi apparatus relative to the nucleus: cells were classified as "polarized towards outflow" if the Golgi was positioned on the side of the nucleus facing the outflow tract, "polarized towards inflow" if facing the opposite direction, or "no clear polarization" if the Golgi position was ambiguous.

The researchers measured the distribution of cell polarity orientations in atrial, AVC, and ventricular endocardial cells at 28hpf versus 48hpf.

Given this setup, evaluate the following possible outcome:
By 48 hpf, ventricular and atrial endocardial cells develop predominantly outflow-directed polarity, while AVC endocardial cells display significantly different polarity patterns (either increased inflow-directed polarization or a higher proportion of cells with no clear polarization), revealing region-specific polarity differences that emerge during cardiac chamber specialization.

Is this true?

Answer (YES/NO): NO